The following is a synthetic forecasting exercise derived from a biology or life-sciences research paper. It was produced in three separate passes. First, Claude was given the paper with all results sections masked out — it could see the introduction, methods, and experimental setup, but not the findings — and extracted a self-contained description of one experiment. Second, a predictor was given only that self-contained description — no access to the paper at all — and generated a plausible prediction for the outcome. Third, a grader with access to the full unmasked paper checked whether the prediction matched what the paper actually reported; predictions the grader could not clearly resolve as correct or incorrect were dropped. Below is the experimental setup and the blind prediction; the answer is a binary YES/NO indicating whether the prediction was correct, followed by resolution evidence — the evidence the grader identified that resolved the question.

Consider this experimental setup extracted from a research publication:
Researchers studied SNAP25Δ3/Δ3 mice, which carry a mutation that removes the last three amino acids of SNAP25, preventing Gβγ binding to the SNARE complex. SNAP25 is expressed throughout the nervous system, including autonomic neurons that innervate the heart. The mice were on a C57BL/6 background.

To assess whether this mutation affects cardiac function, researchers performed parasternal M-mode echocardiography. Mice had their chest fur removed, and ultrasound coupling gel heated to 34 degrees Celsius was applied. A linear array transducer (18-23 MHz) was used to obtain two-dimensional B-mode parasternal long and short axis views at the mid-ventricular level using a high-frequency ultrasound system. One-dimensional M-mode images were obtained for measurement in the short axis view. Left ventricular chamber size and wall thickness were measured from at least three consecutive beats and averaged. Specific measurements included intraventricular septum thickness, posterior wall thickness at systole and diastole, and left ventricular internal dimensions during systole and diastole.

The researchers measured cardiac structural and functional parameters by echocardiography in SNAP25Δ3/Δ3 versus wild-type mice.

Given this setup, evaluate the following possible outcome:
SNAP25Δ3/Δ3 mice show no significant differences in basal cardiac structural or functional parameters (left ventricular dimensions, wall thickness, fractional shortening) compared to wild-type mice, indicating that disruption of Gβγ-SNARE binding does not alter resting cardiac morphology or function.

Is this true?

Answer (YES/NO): YES